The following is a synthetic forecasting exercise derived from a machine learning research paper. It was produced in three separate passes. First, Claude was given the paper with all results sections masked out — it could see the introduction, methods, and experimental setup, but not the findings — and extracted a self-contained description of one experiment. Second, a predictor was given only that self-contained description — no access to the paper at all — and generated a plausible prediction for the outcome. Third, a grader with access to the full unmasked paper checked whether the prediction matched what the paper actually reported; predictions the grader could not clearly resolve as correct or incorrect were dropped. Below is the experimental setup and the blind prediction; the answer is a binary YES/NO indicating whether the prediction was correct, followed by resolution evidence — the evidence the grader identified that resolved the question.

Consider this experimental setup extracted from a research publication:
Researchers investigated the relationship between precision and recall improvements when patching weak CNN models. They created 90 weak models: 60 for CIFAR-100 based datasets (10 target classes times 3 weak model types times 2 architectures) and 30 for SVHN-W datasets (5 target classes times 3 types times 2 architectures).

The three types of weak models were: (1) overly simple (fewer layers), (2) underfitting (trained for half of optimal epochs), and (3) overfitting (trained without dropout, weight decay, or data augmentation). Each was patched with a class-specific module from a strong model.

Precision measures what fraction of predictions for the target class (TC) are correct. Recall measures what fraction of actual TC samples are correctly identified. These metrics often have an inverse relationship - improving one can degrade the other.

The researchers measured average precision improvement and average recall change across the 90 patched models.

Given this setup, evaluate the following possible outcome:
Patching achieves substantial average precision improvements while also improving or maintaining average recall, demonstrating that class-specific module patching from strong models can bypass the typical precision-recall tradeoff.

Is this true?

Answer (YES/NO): NO